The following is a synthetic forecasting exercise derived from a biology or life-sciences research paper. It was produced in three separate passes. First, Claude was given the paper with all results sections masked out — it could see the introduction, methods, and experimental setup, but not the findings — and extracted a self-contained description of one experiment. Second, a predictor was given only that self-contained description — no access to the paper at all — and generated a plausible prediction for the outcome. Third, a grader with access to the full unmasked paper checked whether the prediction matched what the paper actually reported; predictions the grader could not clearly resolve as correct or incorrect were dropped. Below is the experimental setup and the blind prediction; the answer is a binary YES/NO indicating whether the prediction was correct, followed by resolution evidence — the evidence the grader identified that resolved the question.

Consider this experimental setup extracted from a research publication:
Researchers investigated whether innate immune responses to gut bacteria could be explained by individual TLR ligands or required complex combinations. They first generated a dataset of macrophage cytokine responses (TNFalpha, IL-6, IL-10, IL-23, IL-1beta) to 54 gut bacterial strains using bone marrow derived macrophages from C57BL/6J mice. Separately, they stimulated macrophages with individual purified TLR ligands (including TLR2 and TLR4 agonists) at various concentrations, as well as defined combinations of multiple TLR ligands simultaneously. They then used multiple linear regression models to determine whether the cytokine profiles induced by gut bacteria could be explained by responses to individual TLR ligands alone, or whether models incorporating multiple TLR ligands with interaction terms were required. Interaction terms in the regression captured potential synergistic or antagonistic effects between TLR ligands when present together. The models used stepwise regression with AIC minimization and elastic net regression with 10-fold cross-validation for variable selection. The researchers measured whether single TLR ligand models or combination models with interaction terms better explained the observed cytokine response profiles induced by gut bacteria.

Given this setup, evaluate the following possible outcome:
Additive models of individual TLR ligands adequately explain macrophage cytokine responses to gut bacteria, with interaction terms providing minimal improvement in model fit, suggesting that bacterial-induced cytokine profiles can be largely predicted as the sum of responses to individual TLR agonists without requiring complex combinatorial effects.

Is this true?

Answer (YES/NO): NO